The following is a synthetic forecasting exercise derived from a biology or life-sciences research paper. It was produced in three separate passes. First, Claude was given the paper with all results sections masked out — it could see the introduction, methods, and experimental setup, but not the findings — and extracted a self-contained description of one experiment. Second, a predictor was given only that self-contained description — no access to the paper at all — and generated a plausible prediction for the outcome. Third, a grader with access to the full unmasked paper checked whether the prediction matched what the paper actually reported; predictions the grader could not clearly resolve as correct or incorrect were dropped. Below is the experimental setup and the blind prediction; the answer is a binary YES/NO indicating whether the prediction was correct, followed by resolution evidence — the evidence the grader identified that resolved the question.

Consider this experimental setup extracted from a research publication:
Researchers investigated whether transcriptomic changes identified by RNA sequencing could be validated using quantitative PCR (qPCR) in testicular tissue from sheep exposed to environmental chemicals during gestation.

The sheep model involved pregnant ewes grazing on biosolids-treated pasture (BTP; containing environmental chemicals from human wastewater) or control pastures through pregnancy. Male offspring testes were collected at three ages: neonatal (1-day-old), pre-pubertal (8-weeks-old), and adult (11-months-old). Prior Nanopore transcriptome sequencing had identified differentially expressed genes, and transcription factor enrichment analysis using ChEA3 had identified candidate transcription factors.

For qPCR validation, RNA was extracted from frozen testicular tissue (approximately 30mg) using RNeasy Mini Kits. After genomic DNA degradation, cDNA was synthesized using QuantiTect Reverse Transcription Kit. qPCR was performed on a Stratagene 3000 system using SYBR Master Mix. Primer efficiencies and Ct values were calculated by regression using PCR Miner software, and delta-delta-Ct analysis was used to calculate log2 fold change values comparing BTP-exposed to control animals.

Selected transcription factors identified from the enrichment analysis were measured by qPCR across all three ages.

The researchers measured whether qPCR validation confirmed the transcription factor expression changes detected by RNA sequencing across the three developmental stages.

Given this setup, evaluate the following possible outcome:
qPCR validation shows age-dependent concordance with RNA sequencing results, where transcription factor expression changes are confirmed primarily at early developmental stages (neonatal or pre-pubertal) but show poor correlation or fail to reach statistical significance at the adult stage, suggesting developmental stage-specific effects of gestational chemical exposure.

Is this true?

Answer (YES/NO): YES